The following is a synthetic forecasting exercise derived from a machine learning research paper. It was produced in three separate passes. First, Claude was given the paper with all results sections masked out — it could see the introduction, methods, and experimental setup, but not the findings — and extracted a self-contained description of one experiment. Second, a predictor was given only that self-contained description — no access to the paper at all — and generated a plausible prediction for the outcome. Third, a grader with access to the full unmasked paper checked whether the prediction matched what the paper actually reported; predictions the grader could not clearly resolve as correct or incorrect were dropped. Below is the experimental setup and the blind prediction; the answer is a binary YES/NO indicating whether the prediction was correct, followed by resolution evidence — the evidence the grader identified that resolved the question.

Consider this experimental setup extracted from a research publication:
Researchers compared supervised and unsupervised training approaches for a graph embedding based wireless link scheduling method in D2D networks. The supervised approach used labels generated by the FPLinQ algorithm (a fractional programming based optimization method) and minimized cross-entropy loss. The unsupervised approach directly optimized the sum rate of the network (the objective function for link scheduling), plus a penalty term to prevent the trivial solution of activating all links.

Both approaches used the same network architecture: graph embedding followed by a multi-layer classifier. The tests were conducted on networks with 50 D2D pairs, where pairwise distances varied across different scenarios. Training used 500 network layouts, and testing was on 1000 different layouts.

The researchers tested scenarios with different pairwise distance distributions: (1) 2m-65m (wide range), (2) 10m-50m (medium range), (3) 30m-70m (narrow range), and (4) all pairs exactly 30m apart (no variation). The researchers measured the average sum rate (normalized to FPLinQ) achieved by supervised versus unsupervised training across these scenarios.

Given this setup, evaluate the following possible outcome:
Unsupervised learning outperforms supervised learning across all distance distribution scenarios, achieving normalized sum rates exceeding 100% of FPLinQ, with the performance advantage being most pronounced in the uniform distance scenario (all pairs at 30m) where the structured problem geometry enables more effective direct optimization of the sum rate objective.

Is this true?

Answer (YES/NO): NO